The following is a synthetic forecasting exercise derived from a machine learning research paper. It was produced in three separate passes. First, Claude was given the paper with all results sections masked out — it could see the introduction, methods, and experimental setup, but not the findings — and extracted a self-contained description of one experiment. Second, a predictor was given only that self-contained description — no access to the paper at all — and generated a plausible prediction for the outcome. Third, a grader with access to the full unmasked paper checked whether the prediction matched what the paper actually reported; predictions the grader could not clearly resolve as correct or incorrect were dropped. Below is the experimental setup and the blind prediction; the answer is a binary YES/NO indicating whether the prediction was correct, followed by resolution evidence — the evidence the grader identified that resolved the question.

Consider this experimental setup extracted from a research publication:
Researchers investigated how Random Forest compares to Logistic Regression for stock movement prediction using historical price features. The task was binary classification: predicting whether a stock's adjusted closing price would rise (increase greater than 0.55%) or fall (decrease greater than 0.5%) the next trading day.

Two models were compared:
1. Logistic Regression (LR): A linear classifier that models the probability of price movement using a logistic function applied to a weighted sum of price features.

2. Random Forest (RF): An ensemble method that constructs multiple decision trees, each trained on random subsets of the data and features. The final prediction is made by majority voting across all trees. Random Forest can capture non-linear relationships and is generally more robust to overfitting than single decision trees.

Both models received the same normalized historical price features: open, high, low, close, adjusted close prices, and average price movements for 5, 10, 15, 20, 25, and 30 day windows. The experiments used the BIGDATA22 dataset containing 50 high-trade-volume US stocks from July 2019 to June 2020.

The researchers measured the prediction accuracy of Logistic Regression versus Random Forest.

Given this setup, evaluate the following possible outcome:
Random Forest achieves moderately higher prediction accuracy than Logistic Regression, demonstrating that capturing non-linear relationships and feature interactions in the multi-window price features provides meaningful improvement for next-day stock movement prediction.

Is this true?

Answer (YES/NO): NO